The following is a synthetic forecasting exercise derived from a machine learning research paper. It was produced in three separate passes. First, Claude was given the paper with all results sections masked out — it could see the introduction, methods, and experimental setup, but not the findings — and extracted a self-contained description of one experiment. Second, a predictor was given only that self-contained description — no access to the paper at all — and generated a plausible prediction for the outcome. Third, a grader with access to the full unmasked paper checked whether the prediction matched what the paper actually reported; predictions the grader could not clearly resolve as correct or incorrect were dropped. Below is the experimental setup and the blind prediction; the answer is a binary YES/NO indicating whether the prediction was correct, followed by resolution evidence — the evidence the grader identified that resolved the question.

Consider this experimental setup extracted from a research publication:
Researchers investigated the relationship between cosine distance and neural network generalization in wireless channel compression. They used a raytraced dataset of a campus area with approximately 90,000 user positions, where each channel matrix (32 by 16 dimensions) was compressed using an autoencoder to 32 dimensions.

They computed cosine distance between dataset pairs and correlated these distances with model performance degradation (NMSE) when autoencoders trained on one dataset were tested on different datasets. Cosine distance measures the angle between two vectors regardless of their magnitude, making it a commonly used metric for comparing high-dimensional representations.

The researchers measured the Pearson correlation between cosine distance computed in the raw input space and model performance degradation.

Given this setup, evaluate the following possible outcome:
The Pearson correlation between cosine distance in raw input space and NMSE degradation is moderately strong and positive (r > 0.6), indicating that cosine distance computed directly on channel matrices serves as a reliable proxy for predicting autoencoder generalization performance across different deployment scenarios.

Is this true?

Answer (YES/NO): NO